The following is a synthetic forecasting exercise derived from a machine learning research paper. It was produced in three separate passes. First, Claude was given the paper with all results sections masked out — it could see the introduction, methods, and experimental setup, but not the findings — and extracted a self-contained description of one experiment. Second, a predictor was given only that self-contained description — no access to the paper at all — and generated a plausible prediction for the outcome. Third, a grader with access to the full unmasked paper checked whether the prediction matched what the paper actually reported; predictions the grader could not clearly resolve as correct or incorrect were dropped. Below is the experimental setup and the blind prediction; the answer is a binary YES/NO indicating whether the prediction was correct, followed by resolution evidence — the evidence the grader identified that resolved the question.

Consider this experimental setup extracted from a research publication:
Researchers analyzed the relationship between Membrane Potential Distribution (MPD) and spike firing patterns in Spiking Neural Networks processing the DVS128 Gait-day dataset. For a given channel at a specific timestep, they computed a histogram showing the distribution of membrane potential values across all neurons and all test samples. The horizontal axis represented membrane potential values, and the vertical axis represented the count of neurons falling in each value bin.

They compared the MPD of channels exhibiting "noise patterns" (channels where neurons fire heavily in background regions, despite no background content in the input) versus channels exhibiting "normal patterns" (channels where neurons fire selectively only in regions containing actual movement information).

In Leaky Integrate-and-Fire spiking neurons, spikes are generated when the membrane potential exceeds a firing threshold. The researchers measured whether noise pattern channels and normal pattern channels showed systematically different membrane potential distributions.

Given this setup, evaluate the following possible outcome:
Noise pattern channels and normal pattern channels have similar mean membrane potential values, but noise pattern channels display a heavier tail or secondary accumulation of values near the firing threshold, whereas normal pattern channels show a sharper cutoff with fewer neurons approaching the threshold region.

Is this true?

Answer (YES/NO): NO